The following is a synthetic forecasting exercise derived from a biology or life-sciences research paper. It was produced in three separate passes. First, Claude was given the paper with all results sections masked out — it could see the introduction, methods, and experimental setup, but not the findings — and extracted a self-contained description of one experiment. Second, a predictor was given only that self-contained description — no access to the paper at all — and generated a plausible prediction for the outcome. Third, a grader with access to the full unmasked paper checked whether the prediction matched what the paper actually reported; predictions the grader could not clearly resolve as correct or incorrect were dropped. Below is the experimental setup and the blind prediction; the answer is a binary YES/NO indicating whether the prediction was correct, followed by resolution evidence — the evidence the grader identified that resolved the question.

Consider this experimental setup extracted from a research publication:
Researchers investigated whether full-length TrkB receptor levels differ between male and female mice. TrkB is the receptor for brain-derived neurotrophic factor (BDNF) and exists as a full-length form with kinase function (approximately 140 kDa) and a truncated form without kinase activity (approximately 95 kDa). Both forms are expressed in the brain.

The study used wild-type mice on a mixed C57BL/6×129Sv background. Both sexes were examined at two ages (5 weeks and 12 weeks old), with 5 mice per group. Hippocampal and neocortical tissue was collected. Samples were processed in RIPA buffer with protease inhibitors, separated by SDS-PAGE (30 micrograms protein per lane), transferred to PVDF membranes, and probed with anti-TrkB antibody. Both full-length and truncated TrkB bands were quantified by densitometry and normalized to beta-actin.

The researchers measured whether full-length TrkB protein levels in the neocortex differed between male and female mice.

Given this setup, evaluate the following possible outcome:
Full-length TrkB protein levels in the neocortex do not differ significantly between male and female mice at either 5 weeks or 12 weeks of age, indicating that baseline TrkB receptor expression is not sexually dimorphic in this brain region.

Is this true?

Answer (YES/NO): NO